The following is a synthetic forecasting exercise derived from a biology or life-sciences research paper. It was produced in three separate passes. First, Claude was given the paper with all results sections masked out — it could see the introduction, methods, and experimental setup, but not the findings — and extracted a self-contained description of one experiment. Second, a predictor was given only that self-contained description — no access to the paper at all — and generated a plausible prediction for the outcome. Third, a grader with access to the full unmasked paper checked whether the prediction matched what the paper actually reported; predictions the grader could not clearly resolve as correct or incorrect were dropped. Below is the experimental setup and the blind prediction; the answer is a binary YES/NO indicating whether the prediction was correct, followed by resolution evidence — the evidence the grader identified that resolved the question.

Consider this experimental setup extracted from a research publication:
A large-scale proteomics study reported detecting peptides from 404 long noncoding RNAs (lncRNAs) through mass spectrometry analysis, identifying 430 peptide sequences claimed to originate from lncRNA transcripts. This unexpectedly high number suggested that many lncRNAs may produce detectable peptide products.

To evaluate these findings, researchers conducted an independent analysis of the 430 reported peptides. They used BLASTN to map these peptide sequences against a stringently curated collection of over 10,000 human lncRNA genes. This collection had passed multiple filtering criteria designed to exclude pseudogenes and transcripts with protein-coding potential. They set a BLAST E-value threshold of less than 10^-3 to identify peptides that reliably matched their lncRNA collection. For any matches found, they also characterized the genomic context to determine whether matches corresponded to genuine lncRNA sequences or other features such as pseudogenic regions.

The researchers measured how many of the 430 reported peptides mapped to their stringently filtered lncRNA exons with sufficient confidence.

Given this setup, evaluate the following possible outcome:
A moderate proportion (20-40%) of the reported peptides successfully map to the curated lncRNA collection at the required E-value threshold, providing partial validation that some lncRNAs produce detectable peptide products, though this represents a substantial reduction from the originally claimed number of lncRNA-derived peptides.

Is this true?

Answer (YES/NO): NO